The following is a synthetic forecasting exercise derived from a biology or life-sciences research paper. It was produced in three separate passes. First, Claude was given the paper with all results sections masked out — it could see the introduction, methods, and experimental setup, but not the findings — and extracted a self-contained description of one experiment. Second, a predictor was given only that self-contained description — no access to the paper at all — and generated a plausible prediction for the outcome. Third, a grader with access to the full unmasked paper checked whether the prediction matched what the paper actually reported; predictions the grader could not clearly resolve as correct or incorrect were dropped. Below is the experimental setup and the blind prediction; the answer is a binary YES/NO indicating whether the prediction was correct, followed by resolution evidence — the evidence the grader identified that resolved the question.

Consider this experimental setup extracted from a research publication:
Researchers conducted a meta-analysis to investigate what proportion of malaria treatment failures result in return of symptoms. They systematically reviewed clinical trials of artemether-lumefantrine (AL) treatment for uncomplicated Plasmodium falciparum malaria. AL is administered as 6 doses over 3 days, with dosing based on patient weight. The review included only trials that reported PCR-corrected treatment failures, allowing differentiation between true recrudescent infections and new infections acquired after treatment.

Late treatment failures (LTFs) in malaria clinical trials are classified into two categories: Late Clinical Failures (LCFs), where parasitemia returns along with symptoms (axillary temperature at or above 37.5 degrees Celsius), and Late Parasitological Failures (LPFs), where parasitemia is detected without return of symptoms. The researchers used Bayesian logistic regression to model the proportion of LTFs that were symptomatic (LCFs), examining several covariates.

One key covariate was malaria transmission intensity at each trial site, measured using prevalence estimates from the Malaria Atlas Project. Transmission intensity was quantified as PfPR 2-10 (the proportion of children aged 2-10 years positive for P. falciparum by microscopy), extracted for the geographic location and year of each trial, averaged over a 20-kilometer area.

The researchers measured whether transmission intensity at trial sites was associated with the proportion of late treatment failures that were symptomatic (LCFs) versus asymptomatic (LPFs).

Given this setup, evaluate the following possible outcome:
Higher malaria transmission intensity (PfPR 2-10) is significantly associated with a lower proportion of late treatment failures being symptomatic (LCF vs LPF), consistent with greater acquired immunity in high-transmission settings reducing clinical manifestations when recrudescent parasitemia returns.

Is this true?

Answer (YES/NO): YES